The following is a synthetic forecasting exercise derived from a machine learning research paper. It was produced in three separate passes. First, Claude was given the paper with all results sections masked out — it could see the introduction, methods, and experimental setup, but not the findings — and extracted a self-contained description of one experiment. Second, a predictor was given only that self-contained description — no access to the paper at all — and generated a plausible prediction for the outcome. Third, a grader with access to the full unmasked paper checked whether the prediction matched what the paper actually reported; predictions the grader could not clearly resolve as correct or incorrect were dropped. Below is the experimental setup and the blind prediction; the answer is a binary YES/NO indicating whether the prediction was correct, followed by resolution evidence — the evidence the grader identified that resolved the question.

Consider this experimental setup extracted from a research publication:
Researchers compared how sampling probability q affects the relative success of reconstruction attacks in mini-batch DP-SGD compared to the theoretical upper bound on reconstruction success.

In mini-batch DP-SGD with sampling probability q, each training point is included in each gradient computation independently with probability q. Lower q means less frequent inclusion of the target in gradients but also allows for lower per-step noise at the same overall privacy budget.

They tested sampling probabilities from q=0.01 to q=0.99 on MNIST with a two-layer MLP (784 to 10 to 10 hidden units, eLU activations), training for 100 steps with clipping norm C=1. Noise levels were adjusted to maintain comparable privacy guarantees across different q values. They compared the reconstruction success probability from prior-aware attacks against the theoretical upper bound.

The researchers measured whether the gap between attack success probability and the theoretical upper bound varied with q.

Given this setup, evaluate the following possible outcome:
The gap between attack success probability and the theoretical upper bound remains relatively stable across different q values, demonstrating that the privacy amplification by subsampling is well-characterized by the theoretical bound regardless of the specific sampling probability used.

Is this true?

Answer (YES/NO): NO